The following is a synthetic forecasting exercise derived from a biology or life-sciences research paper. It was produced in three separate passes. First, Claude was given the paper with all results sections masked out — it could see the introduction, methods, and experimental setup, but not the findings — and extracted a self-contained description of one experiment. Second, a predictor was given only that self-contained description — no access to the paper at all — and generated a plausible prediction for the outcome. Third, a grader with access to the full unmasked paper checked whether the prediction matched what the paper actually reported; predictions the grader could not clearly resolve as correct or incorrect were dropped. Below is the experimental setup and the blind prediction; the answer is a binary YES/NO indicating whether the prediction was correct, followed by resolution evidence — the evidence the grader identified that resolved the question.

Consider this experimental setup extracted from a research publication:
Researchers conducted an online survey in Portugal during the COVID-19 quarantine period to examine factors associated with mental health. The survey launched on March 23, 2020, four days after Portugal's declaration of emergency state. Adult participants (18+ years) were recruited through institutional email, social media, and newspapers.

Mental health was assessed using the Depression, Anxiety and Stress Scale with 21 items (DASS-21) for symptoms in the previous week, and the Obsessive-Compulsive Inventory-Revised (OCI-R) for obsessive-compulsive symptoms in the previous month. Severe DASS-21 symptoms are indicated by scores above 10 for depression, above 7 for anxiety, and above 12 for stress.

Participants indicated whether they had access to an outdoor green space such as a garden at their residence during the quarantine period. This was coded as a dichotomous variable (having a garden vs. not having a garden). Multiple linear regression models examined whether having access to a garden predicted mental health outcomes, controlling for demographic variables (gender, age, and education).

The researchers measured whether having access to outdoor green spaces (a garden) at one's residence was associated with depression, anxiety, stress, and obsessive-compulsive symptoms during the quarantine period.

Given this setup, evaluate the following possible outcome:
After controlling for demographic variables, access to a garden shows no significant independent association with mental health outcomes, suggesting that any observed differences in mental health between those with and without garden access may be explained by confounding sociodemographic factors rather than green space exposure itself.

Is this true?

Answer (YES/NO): NO